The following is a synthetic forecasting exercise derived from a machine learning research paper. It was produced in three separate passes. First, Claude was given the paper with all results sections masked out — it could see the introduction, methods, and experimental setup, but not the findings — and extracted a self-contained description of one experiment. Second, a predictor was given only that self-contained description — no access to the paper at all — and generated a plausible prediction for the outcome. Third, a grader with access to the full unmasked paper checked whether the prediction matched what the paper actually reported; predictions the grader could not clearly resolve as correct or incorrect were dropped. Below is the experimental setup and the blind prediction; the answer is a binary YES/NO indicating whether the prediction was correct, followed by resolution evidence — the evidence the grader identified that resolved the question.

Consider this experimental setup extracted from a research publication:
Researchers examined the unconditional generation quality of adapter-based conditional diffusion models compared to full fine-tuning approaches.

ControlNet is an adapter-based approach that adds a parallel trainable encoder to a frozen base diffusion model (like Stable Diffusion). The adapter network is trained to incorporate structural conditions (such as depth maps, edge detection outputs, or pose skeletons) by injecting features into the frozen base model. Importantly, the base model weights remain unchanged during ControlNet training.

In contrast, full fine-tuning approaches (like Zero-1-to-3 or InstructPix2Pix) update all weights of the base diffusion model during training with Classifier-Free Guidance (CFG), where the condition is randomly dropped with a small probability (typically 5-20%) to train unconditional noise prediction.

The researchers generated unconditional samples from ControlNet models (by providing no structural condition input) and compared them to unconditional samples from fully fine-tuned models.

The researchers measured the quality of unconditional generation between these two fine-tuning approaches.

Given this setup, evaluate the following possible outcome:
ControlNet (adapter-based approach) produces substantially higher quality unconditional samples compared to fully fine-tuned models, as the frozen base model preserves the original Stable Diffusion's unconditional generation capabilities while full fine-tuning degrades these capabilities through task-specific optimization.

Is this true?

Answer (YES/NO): YES